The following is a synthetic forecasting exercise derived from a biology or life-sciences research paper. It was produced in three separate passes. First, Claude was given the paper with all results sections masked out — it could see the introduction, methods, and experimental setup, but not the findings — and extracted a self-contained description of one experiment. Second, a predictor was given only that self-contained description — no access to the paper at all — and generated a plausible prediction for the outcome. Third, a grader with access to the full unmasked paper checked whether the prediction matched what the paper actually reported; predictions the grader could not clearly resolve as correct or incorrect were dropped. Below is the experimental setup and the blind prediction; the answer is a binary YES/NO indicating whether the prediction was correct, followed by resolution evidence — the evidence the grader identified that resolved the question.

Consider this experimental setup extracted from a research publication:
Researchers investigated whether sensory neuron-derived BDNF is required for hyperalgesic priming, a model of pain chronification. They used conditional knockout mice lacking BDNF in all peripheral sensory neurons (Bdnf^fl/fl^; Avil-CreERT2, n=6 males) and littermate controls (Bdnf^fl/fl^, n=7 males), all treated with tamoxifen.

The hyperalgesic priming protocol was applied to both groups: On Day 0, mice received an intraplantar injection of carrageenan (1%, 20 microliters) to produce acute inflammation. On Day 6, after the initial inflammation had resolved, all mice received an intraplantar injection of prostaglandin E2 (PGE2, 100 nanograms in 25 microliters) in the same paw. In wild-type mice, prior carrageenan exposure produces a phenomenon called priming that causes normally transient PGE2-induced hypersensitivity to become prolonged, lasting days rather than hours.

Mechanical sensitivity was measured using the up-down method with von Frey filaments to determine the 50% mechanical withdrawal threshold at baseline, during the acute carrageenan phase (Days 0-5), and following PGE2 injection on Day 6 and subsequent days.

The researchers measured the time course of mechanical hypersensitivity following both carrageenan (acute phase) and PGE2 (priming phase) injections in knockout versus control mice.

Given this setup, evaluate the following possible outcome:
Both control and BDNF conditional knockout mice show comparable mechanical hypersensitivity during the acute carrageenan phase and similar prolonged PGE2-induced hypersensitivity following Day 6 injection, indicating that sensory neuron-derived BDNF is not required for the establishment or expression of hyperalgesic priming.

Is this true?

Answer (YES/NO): NO